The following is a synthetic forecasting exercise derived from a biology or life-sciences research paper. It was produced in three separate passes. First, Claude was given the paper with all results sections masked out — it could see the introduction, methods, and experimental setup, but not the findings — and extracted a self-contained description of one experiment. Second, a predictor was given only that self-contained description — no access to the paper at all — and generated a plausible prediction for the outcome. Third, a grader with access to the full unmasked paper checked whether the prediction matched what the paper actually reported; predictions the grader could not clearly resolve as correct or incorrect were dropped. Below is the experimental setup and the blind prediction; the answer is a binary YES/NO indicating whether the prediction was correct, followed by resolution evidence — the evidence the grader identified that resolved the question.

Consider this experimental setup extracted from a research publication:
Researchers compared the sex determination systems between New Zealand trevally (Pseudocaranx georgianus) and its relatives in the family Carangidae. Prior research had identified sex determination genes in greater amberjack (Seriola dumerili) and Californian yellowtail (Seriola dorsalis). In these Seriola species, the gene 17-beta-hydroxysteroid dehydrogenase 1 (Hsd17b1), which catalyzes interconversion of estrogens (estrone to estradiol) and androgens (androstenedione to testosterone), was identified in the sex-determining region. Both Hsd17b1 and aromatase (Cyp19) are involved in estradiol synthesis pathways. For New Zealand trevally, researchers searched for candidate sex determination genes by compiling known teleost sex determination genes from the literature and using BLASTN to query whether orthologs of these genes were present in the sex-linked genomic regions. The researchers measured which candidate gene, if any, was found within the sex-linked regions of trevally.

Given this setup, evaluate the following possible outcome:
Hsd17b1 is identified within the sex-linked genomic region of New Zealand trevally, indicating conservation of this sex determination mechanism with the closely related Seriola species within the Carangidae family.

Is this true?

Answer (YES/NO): NO